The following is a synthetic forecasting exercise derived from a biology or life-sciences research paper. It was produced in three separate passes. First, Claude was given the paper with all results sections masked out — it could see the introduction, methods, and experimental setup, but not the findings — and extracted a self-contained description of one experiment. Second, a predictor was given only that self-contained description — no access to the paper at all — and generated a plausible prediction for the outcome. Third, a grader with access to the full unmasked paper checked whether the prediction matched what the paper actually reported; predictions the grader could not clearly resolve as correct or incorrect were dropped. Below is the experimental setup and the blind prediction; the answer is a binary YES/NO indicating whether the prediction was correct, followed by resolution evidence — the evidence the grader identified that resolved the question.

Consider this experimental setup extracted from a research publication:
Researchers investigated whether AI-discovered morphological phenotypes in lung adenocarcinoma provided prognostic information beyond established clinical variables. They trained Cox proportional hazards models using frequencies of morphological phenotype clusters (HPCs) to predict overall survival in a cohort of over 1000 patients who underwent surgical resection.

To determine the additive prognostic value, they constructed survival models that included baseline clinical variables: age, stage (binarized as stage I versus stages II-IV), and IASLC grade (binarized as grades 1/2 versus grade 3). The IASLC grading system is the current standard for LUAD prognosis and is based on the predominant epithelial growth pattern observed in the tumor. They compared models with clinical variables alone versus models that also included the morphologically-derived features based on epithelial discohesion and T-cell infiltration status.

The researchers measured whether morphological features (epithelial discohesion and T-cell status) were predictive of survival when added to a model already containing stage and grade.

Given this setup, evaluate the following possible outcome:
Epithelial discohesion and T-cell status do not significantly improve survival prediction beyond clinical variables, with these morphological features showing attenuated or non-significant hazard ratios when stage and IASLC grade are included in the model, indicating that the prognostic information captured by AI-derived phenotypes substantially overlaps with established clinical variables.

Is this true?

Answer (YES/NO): NO